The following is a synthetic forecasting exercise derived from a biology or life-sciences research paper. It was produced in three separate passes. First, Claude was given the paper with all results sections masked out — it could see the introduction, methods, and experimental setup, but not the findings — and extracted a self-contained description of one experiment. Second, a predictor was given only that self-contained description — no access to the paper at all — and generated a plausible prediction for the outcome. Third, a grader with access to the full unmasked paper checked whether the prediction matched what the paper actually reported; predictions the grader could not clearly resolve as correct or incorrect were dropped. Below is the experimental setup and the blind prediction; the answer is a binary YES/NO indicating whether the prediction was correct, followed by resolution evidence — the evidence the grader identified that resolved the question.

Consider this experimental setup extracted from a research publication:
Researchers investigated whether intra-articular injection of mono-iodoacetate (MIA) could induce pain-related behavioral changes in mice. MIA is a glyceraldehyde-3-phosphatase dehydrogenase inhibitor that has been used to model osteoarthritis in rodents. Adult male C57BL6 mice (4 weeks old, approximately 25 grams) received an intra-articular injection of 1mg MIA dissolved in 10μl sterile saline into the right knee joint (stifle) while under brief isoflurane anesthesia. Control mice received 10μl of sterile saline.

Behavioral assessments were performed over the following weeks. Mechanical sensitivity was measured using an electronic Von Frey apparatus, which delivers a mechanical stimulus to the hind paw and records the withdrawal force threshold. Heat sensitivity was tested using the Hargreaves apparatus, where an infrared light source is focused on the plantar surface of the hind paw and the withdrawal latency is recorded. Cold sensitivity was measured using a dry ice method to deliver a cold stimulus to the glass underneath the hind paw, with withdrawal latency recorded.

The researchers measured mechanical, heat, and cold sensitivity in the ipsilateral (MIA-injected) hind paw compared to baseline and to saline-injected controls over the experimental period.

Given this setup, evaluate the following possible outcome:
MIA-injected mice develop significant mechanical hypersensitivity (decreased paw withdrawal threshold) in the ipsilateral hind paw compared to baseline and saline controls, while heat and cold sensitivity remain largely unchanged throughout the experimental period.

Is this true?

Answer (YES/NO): NO